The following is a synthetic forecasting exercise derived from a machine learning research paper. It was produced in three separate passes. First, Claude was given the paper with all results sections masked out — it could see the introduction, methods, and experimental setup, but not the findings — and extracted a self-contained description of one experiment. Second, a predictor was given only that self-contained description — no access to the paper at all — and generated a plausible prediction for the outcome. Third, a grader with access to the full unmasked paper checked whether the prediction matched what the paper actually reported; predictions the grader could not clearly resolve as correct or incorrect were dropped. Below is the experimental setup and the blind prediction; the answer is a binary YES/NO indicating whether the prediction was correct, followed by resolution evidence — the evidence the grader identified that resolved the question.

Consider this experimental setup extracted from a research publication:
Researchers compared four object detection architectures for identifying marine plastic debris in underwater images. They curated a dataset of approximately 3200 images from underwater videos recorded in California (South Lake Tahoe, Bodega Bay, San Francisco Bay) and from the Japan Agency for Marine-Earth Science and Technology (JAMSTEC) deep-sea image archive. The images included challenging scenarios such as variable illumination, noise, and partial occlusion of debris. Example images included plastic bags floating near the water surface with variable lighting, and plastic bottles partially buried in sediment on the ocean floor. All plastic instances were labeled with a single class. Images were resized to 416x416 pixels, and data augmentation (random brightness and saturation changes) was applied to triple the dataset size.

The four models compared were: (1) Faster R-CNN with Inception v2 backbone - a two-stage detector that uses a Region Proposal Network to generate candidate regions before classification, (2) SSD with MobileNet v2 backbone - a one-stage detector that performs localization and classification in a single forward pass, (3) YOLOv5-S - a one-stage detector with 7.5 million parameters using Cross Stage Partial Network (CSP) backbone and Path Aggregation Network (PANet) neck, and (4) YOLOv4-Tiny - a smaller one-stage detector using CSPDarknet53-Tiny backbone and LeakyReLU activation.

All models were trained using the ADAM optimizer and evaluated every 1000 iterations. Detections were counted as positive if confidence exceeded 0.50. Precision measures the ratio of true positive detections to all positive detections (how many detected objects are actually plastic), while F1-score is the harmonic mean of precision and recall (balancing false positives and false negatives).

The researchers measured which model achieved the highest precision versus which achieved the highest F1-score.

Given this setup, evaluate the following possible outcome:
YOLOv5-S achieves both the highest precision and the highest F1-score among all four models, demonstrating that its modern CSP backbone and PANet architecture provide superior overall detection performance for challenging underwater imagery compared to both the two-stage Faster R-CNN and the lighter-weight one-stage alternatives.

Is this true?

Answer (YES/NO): NO